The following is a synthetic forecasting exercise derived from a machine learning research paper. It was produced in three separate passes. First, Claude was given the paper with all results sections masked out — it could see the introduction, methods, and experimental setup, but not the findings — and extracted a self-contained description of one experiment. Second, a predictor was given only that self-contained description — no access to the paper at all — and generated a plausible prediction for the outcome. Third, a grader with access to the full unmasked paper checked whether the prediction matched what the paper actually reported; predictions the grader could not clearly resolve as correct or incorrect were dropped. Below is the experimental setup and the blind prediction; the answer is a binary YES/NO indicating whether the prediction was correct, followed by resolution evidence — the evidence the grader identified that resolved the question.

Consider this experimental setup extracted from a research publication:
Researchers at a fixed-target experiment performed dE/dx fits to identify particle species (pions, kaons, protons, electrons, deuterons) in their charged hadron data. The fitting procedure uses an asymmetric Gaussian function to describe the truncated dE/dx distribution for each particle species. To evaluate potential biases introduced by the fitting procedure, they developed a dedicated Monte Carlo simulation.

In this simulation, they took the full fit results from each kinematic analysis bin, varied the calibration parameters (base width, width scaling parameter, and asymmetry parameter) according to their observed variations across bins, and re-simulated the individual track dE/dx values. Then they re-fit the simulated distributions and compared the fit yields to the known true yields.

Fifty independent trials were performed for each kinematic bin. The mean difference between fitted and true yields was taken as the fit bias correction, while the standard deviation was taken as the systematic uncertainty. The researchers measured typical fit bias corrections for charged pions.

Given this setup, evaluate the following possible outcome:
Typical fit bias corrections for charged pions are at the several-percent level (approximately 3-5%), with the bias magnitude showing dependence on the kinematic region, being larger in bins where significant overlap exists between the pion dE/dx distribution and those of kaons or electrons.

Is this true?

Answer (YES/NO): NO